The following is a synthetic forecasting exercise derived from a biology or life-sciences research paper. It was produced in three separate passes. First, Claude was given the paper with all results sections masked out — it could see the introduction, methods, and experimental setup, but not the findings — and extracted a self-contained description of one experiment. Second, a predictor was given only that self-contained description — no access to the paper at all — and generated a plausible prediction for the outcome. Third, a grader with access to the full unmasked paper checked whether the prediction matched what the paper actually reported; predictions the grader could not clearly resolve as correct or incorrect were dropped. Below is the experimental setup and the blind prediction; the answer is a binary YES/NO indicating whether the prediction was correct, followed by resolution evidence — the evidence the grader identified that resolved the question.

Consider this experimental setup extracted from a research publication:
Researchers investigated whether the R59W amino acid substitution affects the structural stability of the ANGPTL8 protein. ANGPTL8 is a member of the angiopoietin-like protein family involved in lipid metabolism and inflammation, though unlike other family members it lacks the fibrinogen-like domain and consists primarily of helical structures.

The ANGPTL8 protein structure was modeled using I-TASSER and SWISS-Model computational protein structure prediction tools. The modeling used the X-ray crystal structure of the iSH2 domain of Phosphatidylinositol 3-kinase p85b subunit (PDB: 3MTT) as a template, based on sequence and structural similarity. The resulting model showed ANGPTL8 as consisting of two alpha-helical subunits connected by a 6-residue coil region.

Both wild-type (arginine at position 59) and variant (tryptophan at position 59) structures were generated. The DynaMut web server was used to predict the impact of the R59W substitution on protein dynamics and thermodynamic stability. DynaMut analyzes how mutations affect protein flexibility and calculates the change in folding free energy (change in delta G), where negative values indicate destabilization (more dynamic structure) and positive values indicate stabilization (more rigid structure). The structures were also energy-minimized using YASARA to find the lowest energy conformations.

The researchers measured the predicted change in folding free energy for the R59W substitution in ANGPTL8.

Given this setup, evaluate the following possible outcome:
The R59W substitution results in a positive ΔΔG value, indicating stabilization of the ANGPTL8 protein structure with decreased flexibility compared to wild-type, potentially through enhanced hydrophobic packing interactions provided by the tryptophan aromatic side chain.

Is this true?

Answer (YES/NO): NO